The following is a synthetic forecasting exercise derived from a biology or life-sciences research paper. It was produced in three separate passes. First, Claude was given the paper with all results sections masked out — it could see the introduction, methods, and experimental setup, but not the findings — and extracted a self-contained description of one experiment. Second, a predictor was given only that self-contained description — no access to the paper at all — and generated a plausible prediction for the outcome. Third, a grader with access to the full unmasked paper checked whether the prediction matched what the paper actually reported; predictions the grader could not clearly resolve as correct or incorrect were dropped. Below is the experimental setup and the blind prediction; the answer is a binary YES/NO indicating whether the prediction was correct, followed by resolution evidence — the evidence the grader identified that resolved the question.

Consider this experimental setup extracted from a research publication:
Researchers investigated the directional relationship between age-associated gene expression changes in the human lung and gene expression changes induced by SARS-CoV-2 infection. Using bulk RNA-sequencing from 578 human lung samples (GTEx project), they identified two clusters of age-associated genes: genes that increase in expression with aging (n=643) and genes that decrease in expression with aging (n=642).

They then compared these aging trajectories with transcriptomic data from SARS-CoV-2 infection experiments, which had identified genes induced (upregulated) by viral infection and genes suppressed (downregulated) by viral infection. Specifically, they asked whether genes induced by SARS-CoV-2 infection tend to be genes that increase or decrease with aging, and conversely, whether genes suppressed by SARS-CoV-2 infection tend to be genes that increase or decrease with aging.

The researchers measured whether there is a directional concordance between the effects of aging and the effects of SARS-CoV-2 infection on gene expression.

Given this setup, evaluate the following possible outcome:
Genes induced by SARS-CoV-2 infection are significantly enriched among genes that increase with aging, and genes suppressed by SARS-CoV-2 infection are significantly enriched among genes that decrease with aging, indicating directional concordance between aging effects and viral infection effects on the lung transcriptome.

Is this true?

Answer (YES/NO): YES